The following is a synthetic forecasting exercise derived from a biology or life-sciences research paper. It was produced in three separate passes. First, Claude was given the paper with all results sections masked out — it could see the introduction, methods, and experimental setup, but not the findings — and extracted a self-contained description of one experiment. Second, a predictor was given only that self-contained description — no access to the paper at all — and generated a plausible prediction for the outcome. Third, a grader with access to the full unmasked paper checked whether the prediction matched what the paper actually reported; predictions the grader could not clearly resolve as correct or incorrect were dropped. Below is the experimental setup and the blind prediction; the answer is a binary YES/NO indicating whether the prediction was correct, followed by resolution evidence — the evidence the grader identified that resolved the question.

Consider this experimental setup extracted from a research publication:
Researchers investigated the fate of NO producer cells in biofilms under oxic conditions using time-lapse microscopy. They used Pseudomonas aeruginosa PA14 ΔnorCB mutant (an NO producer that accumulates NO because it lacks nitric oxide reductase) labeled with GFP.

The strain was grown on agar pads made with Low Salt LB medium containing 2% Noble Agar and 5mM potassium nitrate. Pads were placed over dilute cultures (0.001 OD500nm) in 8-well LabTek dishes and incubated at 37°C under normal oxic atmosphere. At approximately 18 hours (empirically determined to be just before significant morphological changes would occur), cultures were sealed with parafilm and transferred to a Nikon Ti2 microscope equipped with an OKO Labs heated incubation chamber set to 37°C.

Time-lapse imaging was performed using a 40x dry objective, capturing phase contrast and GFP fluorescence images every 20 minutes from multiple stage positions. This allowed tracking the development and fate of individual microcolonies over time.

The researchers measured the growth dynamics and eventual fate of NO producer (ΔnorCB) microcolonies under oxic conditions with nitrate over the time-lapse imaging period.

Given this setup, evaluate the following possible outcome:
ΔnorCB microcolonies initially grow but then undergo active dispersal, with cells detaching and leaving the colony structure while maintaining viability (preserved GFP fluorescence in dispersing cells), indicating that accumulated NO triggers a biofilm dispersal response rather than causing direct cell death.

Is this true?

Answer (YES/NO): NO